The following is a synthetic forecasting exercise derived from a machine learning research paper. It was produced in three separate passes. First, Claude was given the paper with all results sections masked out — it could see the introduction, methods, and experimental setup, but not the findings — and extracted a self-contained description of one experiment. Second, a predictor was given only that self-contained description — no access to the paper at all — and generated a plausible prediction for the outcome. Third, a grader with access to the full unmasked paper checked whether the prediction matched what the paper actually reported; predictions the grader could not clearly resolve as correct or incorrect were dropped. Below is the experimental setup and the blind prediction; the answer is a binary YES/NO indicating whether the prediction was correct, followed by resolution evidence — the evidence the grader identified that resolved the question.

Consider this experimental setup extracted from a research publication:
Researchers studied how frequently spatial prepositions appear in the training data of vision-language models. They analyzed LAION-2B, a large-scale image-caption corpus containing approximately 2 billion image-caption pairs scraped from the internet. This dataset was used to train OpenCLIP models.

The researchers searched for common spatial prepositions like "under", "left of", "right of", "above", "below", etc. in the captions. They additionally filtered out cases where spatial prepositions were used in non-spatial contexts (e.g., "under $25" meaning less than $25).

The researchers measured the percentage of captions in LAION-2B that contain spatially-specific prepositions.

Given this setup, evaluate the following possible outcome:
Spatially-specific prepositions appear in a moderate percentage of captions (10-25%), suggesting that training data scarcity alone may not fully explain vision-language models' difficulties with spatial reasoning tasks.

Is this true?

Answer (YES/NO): NO